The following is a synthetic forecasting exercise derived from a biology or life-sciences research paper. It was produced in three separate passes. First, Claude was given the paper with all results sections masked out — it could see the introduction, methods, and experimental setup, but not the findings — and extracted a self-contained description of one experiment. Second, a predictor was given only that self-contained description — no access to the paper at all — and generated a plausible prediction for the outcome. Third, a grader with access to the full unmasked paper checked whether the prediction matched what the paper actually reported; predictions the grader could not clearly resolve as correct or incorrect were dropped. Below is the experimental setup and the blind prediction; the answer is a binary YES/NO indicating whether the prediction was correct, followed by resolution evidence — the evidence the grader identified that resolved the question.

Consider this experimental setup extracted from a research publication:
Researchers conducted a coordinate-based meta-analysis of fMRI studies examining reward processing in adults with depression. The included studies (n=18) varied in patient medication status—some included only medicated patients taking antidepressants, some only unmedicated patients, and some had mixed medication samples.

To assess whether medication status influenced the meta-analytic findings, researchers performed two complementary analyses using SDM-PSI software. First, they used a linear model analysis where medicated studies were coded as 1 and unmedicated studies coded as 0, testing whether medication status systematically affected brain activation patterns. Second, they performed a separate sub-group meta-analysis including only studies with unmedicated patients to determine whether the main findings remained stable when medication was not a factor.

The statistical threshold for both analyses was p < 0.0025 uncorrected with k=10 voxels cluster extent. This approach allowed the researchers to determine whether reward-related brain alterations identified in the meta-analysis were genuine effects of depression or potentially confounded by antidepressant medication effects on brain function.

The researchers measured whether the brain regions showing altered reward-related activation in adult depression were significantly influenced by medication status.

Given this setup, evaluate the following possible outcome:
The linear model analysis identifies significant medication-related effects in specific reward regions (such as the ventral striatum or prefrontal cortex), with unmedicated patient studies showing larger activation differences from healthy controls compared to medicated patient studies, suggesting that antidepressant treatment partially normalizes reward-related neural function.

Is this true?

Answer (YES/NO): NO